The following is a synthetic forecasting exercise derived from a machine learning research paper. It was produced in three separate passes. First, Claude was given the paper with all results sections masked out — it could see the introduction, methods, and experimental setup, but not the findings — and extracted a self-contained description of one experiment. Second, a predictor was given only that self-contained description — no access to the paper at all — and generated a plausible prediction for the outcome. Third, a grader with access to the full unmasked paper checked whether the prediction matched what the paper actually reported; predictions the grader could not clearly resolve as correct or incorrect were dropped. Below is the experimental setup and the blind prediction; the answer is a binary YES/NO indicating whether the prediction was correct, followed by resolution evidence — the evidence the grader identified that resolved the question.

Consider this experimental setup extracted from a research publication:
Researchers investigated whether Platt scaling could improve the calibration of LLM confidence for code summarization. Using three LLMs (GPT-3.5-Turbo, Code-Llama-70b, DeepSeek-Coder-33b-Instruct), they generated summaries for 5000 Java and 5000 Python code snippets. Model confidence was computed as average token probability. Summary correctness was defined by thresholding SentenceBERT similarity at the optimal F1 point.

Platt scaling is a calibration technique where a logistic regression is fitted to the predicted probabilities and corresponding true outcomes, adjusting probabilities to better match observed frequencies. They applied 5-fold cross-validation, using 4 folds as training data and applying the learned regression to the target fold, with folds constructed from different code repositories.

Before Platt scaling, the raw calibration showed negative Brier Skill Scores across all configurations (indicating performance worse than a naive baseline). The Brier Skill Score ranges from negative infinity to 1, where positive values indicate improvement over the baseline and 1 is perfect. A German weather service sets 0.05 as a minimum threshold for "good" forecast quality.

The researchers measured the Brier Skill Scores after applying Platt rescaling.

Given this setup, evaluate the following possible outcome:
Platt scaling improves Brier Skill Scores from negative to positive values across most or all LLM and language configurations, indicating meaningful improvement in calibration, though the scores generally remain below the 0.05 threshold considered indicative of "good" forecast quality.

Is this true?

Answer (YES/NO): NO